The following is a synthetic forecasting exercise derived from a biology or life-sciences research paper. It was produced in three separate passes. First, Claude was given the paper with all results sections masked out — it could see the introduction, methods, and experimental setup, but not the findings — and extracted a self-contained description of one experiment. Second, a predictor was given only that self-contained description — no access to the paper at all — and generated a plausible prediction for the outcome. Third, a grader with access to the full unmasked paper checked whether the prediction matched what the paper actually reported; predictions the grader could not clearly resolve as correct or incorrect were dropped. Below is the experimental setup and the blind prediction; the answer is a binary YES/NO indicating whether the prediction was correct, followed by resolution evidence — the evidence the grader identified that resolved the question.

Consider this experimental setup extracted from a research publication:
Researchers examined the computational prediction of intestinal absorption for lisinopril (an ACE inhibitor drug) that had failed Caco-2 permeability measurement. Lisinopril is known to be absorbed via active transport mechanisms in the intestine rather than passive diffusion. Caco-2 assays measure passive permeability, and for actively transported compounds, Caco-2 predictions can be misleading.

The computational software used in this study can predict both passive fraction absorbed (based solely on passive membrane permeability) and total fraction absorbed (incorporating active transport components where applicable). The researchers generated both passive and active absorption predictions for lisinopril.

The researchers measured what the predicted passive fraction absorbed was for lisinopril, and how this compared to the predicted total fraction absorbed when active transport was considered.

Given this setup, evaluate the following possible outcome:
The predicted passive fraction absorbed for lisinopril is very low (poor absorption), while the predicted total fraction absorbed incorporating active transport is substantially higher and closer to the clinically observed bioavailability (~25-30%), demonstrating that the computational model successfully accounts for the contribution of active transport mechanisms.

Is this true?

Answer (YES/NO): YES